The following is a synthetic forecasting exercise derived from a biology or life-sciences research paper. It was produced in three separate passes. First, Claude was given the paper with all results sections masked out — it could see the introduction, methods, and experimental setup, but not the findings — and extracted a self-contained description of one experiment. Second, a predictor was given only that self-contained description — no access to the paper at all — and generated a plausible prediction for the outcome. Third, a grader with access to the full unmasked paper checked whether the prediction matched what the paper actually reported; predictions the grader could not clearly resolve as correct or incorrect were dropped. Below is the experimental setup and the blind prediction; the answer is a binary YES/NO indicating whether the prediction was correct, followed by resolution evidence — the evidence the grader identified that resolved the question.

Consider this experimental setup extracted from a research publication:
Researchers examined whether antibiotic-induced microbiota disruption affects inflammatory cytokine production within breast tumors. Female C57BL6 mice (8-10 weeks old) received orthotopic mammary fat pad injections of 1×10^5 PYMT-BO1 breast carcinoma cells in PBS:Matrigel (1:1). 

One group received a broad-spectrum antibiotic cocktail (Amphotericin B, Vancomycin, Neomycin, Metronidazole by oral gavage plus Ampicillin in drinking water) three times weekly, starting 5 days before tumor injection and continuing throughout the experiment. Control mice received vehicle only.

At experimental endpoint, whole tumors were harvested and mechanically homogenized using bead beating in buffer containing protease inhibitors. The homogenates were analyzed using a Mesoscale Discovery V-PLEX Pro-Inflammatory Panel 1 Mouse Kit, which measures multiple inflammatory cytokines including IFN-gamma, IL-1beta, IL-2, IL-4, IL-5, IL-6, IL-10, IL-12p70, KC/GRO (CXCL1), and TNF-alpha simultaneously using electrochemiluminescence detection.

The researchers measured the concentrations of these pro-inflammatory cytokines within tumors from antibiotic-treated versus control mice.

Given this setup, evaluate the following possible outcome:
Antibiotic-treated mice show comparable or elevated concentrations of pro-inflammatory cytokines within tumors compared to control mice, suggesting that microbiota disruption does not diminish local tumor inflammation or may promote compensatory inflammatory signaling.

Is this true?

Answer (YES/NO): YES